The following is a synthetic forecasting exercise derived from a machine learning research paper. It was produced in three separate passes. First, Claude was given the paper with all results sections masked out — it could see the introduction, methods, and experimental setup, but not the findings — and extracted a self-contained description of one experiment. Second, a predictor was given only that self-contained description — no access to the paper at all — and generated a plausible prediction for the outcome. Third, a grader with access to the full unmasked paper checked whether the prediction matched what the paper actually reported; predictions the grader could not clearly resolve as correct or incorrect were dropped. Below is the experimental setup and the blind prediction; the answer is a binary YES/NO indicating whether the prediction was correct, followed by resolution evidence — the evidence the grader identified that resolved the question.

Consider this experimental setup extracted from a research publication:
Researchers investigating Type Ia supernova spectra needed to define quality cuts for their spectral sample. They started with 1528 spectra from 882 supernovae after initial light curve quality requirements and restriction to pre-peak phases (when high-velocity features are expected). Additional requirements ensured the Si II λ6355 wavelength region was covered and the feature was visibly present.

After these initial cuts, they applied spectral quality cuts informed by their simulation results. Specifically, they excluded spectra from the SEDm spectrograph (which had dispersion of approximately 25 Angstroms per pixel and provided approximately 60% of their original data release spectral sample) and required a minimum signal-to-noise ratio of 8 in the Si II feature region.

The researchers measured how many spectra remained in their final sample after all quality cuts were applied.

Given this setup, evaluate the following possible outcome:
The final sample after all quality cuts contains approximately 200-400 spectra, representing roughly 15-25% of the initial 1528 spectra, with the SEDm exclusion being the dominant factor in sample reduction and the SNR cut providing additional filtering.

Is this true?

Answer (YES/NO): YES